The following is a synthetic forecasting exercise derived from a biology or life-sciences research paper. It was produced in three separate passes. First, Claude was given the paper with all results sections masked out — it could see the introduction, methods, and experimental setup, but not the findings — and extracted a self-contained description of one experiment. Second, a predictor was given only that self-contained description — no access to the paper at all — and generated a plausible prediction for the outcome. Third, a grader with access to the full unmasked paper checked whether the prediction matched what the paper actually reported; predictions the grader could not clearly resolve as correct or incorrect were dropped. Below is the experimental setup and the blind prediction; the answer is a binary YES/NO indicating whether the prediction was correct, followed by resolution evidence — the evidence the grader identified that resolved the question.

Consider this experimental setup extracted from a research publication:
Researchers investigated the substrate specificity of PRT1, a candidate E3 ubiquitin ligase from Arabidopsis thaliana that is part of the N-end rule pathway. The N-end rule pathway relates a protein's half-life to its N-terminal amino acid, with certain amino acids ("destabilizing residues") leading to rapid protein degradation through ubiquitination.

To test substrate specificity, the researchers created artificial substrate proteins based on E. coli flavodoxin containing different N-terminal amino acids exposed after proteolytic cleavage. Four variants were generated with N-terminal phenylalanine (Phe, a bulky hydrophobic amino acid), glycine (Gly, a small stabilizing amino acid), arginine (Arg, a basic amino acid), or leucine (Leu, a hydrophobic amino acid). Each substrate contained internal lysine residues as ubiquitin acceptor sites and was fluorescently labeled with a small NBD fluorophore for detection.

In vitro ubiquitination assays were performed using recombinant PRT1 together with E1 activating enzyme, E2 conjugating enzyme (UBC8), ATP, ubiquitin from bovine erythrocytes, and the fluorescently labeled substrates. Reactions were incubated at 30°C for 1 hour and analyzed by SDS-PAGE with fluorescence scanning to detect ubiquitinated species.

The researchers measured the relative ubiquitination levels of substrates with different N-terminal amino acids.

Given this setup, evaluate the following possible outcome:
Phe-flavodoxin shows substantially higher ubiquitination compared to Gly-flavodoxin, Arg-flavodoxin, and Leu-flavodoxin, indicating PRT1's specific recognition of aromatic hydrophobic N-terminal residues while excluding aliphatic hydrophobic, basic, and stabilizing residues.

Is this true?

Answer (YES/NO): YES